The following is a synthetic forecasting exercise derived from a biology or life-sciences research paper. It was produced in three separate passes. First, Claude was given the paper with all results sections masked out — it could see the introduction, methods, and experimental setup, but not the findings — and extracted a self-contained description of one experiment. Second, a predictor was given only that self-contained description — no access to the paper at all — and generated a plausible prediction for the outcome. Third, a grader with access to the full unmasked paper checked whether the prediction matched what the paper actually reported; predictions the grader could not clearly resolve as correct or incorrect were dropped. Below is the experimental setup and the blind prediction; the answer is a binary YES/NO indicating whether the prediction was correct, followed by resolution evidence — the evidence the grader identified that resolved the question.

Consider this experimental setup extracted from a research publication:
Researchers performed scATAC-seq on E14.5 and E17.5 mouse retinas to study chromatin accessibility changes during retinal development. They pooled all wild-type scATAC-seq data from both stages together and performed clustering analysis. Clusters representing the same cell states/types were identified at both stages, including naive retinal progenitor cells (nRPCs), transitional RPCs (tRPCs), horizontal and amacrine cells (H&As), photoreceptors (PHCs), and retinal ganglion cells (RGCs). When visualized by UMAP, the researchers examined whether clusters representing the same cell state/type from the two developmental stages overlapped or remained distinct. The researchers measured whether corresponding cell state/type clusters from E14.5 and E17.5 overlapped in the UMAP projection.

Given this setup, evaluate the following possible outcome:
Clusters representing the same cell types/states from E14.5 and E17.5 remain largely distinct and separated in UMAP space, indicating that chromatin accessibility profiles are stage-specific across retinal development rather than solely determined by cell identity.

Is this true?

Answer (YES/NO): YES